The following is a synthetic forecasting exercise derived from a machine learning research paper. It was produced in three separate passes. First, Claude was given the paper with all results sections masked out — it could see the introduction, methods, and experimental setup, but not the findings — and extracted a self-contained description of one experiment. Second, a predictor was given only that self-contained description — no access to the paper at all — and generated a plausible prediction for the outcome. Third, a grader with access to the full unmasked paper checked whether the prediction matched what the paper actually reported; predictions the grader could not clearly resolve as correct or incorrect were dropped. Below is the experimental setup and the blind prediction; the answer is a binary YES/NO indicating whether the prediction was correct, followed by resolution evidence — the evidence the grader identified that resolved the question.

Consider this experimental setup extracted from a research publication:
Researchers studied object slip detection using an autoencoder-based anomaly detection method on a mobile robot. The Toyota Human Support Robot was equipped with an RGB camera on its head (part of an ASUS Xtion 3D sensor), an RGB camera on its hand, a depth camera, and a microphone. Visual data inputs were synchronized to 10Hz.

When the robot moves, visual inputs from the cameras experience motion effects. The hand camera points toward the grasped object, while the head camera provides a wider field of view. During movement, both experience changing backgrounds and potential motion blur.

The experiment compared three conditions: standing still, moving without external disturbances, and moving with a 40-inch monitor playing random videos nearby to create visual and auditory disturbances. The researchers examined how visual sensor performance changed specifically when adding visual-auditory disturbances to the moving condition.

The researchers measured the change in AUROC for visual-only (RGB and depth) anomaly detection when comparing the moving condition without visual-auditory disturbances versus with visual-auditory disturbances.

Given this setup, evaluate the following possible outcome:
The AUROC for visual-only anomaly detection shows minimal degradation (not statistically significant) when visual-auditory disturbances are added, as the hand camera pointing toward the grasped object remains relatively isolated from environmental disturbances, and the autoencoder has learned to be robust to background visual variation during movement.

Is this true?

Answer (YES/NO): NO